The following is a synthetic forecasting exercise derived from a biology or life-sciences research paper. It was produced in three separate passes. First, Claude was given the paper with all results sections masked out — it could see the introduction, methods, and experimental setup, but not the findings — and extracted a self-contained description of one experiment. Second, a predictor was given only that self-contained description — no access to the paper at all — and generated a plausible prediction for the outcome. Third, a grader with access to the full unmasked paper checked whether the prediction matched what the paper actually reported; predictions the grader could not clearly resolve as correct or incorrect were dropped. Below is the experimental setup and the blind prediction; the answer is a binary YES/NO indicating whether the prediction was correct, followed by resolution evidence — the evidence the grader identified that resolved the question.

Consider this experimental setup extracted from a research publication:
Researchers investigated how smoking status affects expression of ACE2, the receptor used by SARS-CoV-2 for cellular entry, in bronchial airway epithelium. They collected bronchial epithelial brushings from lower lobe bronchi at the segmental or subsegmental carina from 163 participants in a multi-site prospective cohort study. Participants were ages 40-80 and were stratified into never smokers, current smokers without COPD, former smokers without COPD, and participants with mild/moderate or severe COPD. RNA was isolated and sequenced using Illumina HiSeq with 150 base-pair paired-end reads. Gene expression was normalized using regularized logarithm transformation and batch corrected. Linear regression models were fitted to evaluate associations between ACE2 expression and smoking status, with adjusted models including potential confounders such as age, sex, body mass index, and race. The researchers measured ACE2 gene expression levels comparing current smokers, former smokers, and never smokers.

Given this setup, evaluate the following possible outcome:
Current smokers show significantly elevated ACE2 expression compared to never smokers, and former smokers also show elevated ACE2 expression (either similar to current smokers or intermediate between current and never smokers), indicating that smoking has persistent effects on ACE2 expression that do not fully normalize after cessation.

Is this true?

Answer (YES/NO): NO